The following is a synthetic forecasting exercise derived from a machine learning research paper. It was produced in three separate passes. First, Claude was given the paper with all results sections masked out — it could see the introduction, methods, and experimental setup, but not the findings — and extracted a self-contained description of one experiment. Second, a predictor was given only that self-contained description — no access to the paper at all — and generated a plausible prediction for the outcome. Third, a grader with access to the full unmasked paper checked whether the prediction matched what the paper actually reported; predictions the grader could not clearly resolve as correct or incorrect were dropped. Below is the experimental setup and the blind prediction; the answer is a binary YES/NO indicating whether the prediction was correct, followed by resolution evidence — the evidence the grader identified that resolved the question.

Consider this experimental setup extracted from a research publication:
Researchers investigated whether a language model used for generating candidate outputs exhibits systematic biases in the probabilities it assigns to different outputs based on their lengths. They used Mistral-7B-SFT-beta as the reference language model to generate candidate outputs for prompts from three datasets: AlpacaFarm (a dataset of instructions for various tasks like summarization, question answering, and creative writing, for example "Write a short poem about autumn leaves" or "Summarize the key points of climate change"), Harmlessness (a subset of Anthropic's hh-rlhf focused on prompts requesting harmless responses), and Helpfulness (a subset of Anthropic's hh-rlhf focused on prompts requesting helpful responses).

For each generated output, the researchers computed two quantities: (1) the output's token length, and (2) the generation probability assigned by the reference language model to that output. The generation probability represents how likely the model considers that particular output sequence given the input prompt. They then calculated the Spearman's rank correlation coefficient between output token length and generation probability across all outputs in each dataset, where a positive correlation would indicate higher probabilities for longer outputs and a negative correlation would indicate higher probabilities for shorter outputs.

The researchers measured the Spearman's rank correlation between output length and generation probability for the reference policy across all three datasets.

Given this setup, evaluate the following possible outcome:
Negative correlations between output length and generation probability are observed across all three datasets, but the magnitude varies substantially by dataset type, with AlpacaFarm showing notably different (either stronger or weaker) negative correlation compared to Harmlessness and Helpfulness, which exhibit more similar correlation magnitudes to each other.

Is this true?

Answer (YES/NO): NO